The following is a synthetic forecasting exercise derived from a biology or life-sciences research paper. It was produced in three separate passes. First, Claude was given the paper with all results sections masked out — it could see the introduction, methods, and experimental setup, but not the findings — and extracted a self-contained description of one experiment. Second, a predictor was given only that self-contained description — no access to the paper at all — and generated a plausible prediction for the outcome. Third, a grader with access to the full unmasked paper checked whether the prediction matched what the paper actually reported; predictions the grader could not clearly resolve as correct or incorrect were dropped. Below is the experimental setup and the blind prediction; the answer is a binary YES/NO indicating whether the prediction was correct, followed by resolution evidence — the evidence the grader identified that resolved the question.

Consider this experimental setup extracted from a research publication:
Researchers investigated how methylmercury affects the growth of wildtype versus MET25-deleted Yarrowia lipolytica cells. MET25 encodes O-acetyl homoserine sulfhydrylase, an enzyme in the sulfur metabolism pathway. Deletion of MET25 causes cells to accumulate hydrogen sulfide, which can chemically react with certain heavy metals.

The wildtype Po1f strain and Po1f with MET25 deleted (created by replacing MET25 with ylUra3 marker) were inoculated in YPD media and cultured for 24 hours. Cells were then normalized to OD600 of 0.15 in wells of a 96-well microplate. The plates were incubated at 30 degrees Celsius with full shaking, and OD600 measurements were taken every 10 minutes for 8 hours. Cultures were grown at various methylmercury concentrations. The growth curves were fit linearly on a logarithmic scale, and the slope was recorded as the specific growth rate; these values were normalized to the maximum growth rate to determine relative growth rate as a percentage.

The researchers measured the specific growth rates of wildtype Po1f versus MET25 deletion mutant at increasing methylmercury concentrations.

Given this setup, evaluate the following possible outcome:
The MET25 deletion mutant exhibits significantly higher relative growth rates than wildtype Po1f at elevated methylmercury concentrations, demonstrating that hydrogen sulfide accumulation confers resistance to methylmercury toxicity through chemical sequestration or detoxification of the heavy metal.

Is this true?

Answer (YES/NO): NO